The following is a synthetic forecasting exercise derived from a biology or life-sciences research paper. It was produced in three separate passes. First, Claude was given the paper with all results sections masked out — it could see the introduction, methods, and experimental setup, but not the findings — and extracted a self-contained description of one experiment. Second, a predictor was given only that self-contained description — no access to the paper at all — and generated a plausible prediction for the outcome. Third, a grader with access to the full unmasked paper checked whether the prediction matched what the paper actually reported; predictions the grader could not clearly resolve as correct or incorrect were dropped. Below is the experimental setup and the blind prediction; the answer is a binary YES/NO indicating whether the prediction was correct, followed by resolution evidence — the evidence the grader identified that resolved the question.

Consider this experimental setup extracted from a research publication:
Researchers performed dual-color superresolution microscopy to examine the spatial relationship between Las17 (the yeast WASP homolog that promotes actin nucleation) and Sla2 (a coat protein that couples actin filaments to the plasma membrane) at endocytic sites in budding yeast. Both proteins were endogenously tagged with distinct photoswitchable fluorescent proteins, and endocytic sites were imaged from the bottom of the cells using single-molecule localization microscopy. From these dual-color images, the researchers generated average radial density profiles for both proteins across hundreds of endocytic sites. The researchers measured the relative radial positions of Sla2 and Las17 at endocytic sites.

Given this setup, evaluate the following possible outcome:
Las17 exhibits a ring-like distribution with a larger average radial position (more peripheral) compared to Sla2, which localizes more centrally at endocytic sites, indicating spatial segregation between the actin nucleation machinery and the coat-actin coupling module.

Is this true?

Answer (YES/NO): YES